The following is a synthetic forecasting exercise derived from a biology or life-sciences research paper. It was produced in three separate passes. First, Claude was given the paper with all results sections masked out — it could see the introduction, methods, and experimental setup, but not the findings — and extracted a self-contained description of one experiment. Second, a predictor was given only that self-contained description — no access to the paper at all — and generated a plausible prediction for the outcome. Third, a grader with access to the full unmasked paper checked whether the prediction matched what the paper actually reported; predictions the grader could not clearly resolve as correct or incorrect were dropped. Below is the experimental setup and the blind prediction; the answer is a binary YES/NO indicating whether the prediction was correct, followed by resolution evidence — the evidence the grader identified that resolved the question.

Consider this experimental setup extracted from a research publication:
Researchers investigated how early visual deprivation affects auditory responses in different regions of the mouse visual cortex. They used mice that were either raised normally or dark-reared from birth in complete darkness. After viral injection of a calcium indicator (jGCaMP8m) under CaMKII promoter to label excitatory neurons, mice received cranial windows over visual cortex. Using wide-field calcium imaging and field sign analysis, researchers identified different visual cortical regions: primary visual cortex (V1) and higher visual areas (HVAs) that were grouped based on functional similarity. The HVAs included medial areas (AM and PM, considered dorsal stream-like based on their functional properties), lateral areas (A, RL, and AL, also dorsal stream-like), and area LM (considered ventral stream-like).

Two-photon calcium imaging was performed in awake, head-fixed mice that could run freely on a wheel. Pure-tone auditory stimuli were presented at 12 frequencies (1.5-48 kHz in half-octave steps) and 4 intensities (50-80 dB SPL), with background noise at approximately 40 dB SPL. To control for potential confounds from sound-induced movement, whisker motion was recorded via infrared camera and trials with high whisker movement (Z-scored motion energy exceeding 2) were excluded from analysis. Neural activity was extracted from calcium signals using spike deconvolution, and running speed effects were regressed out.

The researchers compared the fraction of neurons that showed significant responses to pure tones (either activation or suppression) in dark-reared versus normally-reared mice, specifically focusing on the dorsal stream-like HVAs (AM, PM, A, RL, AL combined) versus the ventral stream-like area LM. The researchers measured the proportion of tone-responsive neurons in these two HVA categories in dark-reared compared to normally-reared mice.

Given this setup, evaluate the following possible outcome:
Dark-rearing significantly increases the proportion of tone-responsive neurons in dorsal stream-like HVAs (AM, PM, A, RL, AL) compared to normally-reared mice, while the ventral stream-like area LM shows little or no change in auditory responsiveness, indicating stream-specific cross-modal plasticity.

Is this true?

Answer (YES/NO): NO